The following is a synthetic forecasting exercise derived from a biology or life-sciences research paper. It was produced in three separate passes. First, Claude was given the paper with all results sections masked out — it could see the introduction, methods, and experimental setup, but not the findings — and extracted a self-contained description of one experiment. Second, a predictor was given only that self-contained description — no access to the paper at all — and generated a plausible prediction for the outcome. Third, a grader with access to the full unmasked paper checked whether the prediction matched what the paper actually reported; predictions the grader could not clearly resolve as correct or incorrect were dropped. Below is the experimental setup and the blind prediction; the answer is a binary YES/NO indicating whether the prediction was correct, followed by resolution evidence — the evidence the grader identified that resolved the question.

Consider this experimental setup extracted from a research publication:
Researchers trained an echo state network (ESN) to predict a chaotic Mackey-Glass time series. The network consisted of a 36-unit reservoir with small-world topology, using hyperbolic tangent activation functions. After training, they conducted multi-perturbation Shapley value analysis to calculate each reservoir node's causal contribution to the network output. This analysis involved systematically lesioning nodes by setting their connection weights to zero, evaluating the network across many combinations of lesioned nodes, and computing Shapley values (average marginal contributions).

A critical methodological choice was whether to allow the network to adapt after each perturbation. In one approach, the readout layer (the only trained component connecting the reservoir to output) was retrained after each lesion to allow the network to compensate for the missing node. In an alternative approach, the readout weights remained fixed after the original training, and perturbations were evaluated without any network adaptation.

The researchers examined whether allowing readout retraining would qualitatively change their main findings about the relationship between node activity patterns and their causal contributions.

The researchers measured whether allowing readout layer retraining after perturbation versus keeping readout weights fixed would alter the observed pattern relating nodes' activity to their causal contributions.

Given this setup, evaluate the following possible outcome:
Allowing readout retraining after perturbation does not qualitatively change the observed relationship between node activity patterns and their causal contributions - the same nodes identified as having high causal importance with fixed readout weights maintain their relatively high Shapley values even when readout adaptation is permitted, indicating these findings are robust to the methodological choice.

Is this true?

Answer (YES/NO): YES